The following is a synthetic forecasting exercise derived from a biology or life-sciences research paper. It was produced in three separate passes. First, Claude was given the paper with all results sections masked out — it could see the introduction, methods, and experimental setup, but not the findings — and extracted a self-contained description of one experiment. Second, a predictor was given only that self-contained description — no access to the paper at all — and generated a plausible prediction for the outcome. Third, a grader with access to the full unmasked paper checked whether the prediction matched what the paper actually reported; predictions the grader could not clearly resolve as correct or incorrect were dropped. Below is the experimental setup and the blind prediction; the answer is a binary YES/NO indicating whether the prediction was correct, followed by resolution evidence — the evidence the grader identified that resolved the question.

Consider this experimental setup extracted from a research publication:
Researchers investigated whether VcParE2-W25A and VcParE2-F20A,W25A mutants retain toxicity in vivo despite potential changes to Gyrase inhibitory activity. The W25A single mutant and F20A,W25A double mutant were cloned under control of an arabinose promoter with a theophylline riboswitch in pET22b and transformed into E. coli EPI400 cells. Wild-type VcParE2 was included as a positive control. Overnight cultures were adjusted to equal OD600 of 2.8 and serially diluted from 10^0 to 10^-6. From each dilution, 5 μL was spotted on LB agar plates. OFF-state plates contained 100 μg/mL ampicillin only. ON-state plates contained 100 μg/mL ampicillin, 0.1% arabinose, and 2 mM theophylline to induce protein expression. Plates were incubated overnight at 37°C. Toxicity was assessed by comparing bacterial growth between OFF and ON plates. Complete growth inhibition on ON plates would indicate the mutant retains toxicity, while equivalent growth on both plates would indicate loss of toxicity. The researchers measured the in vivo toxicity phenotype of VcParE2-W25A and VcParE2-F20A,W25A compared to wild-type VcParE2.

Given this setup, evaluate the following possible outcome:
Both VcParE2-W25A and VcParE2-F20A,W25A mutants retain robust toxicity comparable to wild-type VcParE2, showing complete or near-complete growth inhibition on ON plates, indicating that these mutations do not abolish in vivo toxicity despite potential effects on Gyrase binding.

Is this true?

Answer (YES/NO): NO